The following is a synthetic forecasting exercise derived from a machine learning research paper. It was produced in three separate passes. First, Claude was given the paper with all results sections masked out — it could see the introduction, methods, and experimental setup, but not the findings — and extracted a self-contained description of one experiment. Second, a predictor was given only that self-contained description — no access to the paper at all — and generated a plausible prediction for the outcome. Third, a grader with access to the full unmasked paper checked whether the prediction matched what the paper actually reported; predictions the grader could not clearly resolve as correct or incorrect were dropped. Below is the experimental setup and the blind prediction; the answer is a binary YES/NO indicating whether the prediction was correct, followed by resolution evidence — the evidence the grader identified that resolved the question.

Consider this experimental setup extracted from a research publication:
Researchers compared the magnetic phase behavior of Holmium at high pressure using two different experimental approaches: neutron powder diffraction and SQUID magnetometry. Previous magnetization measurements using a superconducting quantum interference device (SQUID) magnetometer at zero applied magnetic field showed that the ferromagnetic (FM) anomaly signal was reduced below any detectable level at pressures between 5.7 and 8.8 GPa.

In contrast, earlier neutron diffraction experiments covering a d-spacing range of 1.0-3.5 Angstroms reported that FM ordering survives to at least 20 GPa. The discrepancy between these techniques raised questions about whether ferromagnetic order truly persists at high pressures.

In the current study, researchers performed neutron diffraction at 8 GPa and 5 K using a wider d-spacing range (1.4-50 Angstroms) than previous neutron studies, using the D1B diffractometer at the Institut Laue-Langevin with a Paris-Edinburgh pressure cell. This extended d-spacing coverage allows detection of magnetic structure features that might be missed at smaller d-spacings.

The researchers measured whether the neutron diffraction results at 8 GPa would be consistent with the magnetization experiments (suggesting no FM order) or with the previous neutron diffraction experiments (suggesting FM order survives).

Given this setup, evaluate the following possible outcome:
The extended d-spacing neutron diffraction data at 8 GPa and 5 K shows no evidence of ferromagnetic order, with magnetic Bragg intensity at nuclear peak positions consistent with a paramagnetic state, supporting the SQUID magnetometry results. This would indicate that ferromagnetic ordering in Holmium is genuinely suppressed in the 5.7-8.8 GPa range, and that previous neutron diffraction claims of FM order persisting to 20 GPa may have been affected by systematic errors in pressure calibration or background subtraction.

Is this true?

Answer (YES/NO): NO